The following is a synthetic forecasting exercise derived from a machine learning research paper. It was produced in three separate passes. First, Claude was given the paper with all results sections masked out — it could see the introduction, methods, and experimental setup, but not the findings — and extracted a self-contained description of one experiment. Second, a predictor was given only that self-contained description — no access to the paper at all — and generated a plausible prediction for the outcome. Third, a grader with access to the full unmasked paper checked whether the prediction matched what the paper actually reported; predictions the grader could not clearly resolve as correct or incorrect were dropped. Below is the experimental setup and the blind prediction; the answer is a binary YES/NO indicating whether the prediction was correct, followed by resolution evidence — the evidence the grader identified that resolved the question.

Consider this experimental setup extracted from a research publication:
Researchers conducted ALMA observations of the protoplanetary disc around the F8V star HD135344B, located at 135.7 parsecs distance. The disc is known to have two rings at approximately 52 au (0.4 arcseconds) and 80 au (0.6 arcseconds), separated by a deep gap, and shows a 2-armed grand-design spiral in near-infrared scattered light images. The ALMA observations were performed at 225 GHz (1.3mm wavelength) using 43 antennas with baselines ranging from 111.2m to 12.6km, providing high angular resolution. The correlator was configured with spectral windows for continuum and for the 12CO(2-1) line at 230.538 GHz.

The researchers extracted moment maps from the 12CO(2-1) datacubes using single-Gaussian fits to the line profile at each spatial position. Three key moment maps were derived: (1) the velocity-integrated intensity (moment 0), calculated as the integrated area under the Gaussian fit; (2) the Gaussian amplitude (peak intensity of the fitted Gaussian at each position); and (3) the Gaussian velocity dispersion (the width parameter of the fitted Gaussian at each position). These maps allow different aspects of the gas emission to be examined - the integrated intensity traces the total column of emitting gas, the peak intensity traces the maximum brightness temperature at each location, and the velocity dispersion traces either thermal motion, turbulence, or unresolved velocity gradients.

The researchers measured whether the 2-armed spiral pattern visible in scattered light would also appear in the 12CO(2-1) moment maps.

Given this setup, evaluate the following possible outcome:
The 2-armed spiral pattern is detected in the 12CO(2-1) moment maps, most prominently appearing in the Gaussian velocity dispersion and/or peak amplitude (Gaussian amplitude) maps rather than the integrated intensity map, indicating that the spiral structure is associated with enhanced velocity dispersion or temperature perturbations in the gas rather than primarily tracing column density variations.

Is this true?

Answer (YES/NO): NO